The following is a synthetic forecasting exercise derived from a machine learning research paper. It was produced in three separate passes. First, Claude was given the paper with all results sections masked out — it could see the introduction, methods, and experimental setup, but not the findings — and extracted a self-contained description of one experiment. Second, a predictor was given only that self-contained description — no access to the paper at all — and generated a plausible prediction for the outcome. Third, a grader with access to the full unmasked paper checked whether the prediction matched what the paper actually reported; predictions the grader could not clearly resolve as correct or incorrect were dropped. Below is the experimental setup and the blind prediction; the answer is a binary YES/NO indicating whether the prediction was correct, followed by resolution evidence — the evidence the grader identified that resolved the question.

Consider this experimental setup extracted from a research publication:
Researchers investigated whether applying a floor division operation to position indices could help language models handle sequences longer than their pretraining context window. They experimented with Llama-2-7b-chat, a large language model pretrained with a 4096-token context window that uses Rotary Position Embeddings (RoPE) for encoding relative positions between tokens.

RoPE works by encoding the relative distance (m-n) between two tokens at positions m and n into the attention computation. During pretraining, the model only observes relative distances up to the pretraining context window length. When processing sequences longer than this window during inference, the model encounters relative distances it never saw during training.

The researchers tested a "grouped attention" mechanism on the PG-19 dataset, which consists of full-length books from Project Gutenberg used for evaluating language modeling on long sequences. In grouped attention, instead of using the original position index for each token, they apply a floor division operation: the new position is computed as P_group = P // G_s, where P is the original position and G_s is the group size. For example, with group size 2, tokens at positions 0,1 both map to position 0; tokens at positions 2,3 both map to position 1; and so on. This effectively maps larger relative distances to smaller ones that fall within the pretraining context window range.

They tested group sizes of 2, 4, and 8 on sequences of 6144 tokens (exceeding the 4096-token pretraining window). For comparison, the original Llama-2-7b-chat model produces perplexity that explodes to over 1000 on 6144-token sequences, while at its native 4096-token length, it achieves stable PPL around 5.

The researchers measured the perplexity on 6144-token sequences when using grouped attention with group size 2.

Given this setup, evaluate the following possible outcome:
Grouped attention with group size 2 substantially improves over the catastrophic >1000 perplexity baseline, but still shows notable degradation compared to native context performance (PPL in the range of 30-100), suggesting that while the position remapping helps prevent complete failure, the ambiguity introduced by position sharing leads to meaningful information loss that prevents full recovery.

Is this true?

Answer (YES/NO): NO